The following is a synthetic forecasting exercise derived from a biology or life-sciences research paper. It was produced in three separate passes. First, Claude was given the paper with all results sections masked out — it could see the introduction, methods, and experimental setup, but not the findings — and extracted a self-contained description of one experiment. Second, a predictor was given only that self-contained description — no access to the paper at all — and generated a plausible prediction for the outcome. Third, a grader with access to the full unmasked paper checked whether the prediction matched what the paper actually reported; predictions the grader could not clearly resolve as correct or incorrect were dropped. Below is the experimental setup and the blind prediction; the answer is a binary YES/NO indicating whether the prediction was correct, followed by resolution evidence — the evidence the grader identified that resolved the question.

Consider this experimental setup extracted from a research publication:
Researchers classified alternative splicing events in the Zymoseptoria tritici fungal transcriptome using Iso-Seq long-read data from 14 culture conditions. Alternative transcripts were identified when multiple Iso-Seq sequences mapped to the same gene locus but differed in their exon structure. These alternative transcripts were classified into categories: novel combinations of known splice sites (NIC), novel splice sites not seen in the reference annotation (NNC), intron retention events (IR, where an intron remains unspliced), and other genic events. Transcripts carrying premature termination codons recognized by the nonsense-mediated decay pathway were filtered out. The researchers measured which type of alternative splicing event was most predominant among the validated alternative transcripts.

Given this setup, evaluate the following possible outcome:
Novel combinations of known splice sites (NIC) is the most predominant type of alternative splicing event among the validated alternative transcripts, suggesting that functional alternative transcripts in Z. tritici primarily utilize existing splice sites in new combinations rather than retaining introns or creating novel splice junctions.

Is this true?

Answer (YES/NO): NO